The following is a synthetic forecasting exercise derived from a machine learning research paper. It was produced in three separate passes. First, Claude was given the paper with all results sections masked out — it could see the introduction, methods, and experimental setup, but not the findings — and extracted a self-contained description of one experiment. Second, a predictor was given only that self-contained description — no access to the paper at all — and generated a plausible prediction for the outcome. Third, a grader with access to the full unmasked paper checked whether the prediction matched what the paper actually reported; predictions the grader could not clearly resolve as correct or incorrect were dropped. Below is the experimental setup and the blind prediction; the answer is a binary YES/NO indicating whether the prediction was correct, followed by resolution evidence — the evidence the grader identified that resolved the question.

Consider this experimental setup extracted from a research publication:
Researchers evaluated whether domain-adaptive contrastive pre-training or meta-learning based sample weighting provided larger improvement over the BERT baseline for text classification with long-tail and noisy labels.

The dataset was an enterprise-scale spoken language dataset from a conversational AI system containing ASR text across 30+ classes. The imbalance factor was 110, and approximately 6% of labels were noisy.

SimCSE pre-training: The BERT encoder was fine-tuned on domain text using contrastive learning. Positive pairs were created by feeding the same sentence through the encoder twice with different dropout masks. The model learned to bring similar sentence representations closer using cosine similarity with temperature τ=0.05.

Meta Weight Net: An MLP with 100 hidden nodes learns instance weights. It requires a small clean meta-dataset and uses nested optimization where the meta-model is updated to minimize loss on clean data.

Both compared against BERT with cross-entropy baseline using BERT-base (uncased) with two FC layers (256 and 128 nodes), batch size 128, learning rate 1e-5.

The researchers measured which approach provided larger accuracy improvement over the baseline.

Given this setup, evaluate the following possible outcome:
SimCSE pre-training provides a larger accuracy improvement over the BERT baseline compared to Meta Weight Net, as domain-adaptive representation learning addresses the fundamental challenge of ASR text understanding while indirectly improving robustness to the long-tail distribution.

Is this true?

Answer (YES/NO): YES